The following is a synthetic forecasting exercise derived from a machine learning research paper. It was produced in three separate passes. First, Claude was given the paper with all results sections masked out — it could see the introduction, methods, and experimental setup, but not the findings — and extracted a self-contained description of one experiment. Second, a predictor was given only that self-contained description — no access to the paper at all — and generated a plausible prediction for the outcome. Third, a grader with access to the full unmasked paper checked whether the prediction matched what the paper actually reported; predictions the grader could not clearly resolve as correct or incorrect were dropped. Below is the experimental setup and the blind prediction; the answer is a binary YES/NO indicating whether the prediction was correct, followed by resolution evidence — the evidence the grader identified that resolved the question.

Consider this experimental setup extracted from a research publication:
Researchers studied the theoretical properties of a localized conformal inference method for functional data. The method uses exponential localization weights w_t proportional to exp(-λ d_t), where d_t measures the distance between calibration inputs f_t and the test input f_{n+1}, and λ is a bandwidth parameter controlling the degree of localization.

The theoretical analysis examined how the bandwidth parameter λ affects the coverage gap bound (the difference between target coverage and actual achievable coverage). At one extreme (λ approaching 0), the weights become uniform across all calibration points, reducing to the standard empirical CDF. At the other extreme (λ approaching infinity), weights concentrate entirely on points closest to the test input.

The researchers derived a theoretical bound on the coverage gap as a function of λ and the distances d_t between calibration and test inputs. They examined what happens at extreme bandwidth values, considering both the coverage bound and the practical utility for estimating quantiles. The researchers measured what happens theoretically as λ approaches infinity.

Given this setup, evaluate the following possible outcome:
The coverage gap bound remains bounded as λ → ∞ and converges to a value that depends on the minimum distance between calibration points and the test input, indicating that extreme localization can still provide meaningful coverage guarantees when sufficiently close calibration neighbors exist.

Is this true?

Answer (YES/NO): NO